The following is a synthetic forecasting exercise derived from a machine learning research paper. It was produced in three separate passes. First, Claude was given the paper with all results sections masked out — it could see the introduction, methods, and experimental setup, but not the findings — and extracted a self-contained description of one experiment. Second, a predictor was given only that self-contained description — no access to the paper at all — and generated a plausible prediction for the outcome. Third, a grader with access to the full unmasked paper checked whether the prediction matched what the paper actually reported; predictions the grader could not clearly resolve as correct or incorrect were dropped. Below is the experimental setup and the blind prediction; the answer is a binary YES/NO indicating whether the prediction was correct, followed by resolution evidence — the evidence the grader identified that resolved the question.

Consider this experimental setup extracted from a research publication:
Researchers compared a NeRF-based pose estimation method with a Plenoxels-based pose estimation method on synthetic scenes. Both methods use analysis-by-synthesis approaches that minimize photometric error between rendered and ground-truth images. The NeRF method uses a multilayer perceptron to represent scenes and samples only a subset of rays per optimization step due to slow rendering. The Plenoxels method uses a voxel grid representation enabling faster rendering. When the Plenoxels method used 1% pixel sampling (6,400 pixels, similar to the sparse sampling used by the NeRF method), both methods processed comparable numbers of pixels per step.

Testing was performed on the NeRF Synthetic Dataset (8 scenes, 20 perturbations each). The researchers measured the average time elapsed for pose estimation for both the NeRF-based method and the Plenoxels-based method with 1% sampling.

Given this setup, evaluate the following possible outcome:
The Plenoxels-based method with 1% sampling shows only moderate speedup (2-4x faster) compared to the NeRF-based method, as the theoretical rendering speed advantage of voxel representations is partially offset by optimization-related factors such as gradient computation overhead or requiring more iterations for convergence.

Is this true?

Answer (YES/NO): NO